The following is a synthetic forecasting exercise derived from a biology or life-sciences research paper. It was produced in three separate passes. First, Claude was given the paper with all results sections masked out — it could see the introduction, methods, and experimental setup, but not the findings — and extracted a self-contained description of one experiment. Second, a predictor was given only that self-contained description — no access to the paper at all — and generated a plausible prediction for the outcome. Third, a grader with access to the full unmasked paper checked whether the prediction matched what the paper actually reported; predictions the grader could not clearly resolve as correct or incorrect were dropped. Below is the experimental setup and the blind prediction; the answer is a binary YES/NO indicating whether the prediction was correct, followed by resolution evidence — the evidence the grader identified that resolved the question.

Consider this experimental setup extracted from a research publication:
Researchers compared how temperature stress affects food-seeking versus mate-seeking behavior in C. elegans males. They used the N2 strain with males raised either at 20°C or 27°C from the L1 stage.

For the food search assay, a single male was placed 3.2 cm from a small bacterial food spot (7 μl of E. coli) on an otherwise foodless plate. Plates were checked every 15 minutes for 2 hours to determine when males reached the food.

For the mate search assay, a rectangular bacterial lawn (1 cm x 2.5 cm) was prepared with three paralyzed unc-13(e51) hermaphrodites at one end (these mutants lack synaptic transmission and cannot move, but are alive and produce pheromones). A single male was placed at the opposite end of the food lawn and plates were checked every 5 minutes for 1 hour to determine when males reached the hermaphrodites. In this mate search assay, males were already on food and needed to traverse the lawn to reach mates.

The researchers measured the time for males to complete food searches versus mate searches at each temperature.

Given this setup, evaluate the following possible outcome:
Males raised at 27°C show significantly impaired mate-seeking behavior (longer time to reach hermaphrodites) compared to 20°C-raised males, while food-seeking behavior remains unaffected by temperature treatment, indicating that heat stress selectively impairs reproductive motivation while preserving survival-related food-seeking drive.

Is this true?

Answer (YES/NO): YES